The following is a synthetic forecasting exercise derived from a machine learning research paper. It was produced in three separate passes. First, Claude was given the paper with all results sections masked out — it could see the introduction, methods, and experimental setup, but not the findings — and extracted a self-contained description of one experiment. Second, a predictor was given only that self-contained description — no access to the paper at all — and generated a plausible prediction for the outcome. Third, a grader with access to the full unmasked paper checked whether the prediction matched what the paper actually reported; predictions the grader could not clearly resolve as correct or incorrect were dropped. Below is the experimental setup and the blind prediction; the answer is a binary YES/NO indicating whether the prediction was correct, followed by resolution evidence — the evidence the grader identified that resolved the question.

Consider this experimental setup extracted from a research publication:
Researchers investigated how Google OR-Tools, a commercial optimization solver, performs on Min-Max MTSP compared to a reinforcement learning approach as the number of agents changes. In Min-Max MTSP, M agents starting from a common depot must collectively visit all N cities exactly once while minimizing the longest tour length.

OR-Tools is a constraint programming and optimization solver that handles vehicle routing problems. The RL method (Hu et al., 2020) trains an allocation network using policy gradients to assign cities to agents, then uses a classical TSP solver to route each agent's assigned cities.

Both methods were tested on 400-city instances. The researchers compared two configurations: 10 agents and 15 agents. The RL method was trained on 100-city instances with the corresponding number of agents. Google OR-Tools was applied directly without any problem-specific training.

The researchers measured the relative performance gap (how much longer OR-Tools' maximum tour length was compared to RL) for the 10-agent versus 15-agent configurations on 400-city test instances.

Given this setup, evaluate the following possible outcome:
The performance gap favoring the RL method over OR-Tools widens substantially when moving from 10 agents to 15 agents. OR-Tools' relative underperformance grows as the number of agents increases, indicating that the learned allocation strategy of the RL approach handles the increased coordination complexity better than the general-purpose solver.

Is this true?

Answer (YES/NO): YES